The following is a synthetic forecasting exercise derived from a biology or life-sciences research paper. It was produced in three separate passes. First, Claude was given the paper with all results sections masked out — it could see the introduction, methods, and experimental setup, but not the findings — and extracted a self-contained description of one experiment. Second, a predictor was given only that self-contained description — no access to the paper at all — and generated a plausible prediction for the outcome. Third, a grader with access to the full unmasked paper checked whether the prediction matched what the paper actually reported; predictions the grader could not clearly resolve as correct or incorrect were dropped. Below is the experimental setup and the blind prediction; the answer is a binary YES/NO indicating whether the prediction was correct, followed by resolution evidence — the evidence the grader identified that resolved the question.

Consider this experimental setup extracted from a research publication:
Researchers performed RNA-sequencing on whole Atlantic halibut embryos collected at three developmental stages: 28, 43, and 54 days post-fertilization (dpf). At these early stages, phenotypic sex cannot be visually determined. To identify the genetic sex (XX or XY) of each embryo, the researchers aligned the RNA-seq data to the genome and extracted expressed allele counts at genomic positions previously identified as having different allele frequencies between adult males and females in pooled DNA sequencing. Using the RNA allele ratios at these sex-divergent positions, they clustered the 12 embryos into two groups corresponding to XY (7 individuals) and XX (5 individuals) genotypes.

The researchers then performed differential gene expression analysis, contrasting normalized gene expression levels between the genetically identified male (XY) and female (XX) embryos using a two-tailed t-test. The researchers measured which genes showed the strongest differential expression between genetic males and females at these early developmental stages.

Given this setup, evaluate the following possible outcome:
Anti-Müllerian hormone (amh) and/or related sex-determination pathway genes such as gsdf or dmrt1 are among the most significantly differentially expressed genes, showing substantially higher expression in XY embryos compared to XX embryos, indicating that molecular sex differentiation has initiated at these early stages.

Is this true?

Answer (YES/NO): YES